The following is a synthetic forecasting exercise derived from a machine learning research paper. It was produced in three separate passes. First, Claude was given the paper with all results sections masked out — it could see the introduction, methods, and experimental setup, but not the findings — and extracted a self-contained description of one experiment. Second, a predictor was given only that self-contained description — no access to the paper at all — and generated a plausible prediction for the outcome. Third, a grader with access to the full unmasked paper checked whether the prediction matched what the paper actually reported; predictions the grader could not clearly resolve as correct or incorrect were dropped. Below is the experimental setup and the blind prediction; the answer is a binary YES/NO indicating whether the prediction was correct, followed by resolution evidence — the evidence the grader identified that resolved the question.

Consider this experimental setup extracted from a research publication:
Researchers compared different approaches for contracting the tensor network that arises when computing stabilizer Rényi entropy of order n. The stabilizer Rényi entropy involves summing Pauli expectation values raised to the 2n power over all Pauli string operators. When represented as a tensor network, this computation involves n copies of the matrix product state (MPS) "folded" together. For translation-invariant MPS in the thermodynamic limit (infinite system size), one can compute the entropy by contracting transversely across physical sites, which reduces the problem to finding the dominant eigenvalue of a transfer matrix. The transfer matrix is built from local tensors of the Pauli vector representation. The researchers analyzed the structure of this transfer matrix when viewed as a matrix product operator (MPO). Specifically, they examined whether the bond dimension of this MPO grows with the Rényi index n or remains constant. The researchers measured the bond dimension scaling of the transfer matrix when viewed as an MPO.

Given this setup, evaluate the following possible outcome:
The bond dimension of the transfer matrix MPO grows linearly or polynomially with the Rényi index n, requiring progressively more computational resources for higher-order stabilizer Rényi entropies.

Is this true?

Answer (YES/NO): NO